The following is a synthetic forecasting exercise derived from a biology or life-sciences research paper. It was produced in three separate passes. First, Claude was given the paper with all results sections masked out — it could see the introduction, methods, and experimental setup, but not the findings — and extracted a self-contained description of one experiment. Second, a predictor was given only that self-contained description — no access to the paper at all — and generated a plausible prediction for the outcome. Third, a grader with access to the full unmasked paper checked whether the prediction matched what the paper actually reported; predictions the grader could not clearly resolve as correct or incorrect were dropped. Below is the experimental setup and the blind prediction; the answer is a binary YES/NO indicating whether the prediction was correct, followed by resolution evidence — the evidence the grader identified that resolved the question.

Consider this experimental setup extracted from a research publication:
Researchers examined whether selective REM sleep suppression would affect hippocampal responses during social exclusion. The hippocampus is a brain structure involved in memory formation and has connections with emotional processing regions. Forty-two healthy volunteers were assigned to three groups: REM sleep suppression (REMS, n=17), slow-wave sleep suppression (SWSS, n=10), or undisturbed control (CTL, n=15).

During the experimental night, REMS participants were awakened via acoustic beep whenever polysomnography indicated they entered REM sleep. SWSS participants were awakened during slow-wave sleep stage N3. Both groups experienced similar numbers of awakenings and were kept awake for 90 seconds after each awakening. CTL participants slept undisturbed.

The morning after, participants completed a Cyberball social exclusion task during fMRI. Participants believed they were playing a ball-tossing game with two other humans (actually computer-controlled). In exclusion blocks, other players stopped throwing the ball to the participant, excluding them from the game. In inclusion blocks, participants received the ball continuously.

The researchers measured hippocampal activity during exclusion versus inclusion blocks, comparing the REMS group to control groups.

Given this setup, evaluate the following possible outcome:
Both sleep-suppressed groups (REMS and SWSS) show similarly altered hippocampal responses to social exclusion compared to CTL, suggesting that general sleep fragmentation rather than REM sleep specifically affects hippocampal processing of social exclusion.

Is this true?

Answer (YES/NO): NO